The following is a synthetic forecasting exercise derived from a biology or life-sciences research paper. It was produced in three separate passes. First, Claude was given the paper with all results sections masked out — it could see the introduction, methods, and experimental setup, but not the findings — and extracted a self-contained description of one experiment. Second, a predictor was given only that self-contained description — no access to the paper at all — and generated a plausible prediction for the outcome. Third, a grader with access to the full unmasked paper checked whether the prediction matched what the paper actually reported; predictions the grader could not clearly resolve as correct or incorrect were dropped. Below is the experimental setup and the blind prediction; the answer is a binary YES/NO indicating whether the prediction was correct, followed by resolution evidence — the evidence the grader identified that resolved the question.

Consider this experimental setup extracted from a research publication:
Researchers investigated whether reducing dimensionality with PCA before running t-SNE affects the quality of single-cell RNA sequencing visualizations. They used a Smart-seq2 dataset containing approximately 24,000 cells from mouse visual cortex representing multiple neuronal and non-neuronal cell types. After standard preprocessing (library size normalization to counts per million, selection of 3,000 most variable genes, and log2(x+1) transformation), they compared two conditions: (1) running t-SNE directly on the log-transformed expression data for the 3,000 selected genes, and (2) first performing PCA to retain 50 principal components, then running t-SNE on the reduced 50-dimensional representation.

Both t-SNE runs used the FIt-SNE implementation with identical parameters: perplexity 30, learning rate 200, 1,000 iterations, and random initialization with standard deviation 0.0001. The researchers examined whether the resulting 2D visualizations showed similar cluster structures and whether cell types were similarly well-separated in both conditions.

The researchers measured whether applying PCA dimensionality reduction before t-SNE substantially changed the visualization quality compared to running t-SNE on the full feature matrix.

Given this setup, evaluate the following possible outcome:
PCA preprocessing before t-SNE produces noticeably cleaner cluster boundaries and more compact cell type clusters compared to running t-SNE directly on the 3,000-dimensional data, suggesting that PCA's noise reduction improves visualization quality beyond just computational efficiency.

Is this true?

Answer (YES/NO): NO